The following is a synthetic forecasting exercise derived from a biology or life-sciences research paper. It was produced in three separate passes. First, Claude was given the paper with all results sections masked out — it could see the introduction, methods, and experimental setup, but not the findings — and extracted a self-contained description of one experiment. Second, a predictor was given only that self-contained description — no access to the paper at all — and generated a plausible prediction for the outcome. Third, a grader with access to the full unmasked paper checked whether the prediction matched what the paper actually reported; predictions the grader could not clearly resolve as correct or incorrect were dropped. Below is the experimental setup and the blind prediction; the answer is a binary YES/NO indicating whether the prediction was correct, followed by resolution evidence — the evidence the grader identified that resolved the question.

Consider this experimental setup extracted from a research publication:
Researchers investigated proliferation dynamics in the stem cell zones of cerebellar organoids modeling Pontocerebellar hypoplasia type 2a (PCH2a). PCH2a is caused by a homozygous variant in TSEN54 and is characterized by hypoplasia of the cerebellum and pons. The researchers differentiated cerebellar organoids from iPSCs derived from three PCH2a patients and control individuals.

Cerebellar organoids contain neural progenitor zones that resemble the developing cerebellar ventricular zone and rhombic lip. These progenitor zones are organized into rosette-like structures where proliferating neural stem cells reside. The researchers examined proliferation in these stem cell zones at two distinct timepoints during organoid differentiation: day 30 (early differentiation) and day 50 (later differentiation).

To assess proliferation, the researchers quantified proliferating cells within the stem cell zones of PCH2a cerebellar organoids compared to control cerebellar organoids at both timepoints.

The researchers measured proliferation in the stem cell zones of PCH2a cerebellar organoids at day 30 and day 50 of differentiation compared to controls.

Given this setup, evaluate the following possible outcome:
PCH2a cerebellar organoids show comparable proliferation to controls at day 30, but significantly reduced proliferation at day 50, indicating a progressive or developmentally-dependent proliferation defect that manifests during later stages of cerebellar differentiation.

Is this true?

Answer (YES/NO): NO